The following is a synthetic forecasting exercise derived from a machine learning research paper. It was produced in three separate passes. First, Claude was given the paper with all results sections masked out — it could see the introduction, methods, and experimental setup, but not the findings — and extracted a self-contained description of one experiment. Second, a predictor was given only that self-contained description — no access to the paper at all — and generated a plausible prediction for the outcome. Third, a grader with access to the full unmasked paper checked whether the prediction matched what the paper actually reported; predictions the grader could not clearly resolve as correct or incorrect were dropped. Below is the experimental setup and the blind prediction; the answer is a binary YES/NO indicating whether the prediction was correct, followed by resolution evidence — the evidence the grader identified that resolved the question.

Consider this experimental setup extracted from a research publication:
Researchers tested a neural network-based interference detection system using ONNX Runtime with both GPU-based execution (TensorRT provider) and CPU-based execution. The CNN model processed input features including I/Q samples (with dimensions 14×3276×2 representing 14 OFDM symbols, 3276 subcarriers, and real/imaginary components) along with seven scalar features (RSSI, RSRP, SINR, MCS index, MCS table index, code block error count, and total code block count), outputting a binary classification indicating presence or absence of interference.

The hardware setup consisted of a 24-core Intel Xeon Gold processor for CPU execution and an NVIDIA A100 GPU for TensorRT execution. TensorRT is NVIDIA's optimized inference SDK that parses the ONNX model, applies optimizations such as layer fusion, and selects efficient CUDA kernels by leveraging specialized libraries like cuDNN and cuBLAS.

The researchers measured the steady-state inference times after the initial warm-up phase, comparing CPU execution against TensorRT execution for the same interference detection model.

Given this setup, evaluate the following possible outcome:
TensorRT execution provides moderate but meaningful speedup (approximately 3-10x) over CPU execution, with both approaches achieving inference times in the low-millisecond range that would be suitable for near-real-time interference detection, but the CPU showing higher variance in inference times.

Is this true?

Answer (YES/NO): NO